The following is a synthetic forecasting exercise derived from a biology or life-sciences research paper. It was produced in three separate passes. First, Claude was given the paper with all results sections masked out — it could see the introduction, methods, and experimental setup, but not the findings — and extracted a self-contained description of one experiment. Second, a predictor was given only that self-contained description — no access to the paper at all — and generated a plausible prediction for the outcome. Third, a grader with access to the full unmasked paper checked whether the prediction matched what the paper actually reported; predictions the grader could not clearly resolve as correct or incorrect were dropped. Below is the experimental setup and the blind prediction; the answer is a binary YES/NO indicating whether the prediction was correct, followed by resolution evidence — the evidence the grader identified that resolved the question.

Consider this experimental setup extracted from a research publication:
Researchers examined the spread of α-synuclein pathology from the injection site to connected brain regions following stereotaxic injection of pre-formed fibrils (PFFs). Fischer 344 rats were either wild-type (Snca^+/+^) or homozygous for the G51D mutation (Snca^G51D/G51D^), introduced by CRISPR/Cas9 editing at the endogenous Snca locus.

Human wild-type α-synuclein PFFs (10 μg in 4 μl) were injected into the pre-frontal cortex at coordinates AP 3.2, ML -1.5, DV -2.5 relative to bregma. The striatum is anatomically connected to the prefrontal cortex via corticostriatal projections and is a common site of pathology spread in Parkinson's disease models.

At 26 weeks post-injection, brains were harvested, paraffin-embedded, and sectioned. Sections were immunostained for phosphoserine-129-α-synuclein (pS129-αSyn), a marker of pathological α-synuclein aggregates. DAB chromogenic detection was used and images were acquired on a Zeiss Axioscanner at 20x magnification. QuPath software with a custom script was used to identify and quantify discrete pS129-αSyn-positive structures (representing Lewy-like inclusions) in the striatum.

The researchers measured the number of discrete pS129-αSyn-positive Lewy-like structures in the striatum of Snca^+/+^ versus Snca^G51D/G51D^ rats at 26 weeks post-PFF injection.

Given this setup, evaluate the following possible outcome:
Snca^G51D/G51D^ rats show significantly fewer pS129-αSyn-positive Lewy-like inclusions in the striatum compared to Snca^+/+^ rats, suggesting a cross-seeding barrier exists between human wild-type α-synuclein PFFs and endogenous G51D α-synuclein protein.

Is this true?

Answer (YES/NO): NO